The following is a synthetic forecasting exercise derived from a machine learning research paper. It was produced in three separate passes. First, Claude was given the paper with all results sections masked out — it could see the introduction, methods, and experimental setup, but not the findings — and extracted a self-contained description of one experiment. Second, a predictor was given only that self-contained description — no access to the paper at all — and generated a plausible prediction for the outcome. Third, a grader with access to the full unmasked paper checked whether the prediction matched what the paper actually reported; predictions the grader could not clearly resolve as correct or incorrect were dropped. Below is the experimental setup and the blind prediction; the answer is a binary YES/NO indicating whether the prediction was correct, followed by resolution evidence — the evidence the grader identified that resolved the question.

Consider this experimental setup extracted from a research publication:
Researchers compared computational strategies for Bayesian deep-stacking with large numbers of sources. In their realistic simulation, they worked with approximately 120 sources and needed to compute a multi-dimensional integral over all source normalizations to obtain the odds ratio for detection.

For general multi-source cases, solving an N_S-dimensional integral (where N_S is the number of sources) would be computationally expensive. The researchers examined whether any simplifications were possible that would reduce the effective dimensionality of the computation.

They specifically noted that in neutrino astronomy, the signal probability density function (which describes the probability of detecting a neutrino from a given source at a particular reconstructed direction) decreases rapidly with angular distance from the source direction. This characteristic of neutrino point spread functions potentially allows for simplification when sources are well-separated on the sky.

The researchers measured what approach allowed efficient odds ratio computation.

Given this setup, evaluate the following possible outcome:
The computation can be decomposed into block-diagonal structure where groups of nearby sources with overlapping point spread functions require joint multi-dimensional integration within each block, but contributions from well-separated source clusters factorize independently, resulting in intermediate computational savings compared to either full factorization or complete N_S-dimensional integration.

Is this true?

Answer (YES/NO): NO